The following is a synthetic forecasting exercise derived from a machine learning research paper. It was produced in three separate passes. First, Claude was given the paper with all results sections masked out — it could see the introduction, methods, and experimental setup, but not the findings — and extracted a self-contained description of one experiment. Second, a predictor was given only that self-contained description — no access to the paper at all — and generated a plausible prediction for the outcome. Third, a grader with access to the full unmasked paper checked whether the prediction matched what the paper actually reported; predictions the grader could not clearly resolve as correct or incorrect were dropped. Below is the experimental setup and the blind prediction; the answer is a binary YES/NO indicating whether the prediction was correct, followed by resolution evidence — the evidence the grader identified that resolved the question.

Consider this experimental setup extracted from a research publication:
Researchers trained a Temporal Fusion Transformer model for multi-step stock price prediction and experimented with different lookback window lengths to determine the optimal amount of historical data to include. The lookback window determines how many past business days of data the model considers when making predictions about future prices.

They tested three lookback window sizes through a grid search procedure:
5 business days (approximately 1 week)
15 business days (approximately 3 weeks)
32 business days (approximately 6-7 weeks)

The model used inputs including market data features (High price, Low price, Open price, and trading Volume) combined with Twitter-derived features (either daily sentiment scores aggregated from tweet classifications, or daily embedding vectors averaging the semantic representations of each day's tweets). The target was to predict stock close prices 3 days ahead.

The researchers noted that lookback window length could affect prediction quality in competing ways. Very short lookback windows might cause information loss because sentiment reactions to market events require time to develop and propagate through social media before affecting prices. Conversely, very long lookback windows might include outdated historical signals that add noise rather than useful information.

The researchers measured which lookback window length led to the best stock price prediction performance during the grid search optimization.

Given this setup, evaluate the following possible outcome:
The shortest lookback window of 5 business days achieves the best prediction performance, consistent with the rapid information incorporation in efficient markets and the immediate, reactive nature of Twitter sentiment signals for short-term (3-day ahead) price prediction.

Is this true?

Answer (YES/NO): NO